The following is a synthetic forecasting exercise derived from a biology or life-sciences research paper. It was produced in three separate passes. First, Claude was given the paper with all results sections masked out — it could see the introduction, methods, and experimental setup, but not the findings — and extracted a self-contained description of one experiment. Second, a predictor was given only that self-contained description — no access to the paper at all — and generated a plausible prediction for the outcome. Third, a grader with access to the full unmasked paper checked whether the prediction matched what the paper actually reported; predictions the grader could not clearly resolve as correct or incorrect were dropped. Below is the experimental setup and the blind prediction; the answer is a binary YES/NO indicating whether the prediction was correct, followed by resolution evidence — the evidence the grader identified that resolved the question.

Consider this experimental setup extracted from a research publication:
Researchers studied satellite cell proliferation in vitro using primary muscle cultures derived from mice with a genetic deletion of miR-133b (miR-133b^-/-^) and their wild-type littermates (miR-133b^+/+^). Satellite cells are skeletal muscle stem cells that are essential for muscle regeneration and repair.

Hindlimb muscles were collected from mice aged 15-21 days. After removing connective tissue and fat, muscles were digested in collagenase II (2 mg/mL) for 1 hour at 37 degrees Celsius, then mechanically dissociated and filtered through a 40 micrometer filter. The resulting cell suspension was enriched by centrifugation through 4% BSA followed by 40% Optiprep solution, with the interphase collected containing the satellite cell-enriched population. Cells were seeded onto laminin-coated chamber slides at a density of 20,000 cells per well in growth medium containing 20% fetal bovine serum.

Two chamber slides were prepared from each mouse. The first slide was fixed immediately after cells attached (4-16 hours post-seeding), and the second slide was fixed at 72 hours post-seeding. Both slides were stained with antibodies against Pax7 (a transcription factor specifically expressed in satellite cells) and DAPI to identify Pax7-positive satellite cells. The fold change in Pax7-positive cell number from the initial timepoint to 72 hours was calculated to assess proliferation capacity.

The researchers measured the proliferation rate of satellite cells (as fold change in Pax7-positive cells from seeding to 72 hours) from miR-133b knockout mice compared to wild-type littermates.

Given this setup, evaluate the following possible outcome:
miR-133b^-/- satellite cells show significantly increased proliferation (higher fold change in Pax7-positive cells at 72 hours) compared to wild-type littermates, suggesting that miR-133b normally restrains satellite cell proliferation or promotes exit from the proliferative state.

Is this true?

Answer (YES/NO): YES